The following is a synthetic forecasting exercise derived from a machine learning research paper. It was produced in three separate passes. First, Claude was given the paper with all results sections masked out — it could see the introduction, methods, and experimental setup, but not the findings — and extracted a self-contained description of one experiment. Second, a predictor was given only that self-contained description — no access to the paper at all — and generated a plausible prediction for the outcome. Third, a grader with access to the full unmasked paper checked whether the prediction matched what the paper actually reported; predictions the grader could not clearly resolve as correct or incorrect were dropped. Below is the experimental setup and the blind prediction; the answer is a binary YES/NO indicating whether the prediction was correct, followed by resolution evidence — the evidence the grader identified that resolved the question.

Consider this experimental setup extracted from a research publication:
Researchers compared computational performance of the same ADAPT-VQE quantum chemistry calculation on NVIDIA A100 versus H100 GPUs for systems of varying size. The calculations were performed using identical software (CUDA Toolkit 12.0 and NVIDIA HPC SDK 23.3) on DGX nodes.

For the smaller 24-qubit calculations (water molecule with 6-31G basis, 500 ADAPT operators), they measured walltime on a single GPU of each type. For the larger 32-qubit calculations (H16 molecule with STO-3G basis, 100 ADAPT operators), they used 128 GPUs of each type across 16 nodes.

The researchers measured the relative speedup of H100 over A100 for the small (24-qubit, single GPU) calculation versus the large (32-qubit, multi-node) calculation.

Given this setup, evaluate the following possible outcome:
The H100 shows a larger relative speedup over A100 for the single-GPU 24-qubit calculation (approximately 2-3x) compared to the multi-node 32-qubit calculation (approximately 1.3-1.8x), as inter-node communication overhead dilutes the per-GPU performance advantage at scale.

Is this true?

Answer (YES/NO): NO